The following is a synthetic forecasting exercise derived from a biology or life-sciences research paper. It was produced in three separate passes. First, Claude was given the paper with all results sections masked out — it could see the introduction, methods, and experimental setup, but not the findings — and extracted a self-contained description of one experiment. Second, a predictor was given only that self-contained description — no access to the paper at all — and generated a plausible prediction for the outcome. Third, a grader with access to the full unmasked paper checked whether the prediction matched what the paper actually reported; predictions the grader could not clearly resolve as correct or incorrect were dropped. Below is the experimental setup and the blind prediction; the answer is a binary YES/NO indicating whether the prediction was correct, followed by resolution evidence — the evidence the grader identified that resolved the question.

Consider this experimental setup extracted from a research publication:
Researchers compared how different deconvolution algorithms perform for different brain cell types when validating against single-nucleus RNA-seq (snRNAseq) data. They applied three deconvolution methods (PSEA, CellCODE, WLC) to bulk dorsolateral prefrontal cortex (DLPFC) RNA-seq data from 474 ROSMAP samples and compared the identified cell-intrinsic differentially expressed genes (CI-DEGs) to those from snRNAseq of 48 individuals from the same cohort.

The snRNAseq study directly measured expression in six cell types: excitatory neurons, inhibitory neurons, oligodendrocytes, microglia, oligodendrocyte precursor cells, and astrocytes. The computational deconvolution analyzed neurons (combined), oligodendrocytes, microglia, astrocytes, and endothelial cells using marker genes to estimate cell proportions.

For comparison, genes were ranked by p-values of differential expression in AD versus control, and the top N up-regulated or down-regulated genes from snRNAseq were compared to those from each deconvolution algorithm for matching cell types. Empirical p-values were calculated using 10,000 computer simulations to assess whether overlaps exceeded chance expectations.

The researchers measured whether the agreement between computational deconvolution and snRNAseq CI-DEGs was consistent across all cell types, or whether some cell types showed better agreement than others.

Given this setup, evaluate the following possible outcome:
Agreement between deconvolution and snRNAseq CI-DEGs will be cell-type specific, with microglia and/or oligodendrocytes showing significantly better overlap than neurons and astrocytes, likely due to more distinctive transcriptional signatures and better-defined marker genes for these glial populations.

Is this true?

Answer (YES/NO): NO